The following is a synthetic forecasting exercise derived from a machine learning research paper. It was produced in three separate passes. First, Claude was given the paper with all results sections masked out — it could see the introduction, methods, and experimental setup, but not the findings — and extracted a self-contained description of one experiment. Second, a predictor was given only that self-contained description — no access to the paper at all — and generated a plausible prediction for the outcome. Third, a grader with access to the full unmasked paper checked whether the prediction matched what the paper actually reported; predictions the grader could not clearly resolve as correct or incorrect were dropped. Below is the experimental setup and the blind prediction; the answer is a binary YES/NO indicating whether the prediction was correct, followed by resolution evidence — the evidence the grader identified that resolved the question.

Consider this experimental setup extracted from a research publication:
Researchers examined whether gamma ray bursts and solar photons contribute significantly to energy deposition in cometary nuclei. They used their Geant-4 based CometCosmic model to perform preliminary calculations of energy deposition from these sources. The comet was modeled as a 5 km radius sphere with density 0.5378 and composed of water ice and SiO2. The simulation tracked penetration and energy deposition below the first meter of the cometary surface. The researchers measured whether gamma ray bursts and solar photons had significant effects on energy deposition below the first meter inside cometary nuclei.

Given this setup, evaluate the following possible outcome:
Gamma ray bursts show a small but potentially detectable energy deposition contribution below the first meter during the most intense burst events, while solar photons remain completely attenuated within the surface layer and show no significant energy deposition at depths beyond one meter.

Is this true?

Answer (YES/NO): NO